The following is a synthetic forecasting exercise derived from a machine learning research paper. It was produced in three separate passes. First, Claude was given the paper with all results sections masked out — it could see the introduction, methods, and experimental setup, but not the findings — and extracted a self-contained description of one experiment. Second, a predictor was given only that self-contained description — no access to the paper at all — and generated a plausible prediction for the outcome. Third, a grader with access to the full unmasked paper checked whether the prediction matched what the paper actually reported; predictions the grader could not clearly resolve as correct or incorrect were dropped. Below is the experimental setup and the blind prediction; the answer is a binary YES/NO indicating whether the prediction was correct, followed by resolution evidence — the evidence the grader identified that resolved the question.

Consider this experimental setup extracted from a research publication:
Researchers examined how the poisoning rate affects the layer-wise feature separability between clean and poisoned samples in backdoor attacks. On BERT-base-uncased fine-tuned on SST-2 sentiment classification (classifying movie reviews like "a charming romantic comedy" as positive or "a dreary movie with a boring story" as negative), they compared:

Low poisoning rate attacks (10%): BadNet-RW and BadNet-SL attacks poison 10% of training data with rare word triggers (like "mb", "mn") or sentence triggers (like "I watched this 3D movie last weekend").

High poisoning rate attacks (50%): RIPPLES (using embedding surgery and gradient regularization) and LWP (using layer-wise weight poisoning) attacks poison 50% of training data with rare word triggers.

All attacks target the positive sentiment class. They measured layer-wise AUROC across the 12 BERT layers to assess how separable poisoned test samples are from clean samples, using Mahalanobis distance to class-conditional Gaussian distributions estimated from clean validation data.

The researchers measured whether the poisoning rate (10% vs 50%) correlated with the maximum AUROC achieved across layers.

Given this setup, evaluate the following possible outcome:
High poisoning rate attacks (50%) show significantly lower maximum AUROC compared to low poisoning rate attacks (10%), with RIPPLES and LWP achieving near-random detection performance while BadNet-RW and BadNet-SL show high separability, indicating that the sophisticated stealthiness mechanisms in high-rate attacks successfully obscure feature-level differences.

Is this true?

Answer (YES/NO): NO